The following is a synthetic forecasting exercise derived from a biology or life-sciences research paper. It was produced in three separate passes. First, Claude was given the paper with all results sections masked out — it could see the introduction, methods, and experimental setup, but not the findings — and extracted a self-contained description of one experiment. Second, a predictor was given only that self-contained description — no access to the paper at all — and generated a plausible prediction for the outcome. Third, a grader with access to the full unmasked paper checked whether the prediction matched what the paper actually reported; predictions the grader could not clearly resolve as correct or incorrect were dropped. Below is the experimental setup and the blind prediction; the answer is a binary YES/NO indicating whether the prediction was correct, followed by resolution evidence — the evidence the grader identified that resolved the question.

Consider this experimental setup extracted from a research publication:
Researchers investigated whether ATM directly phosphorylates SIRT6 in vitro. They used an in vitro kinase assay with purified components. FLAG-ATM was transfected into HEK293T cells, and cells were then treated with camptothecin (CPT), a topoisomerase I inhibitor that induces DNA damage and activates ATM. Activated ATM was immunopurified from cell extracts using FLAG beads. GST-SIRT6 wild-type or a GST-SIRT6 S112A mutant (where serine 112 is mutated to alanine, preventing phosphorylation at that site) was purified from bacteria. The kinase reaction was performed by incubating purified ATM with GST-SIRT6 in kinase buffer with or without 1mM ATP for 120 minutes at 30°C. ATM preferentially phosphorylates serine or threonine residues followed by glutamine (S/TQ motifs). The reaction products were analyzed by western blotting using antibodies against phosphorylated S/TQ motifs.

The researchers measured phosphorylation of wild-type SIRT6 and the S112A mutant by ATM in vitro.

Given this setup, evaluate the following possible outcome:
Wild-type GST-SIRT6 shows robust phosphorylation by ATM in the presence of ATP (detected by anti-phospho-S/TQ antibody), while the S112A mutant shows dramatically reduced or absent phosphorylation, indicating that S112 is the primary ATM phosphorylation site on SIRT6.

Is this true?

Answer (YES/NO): YES